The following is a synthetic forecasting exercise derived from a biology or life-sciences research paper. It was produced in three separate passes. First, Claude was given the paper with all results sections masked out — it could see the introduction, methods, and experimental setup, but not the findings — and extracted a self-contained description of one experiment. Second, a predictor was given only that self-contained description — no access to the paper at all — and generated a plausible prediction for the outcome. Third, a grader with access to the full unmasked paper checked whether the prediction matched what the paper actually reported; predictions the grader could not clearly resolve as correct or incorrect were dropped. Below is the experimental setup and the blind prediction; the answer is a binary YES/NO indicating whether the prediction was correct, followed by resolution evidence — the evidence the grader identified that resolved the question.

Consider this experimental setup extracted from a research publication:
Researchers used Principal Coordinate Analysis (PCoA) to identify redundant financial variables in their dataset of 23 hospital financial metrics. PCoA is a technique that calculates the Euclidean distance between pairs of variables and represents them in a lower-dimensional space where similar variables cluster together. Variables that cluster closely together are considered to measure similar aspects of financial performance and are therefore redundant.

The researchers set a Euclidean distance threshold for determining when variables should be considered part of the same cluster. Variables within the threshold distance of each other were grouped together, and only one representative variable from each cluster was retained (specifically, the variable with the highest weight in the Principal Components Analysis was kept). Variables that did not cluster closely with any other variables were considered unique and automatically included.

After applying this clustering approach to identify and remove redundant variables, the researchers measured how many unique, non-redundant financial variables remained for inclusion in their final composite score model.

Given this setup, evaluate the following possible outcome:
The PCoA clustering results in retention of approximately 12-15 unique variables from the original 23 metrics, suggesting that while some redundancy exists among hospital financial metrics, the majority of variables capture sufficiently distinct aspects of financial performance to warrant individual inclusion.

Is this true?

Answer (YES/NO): NO